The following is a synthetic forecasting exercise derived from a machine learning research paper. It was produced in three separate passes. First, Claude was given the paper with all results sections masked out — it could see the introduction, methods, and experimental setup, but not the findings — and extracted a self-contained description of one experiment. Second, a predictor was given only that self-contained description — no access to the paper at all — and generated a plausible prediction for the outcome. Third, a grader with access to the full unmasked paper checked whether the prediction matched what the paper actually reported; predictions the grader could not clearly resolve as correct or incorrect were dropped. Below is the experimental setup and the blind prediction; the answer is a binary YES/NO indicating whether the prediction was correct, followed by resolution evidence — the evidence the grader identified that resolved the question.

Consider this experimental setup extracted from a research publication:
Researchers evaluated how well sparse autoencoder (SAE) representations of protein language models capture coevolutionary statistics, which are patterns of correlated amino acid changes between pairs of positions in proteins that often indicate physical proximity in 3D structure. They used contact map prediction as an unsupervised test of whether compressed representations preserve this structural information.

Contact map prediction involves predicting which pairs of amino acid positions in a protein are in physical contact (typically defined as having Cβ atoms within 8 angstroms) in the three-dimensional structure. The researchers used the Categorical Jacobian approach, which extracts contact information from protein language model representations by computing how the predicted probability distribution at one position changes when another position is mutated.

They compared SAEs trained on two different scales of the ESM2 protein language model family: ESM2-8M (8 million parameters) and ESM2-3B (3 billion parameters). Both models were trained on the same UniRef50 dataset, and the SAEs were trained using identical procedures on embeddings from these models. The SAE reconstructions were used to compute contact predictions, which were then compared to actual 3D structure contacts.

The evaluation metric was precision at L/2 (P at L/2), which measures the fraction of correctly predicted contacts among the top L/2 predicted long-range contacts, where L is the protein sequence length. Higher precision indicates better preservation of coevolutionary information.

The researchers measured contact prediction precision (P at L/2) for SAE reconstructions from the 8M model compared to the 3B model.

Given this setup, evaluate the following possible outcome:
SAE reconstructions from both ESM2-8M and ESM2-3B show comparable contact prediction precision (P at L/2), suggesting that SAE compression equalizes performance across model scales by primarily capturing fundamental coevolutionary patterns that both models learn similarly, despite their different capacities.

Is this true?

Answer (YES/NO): NO